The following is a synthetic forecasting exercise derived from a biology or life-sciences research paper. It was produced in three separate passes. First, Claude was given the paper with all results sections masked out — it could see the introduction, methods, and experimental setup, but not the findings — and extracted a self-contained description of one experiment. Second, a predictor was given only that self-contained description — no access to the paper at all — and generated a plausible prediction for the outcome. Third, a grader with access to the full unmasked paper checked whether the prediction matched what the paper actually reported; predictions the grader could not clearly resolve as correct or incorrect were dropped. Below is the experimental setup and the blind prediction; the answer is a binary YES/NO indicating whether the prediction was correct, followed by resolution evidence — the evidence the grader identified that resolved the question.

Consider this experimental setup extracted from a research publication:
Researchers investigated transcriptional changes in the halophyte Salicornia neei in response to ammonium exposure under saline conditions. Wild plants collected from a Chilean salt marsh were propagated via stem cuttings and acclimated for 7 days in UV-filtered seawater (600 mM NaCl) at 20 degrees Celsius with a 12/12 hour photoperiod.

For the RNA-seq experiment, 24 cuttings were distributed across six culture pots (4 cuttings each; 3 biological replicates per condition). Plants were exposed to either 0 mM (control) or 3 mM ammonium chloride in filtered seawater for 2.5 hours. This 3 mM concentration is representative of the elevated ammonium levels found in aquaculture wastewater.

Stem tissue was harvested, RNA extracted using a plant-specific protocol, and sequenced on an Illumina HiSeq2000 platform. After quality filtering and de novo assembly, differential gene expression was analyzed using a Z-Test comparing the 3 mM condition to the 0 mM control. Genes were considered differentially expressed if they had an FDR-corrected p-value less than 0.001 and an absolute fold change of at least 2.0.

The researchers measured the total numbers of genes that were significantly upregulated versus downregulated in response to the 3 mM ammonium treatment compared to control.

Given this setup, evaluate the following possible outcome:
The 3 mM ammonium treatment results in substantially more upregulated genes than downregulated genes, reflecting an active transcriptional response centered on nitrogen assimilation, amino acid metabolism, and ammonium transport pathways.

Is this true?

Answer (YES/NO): YES